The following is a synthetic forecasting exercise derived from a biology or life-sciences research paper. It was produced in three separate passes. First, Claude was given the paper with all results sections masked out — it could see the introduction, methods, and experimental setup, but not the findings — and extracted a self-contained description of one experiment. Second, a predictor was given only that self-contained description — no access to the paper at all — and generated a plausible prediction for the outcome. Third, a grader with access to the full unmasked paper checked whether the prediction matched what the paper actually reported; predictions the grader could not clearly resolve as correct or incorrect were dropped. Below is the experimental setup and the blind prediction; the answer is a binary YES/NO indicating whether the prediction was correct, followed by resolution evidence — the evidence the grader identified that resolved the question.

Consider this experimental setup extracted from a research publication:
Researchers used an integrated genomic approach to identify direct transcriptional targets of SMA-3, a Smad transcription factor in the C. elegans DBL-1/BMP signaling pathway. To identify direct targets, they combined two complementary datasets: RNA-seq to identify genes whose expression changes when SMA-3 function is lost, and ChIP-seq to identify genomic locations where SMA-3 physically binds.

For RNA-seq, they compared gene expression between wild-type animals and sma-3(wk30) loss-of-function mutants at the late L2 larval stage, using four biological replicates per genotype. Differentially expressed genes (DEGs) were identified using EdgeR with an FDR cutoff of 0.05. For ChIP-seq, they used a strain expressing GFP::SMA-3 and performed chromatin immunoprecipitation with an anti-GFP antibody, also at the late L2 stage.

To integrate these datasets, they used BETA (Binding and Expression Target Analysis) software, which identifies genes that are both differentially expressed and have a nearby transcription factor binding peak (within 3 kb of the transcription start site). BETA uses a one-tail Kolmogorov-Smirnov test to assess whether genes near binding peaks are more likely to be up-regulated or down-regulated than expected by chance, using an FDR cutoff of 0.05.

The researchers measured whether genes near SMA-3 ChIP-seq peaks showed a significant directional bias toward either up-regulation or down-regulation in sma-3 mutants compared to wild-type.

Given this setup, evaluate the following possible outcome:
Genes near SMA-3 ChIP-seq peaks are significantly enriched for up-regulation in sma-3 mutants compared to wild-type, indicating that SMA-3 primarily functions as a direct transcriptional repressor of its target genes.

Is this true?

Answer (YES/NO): NO